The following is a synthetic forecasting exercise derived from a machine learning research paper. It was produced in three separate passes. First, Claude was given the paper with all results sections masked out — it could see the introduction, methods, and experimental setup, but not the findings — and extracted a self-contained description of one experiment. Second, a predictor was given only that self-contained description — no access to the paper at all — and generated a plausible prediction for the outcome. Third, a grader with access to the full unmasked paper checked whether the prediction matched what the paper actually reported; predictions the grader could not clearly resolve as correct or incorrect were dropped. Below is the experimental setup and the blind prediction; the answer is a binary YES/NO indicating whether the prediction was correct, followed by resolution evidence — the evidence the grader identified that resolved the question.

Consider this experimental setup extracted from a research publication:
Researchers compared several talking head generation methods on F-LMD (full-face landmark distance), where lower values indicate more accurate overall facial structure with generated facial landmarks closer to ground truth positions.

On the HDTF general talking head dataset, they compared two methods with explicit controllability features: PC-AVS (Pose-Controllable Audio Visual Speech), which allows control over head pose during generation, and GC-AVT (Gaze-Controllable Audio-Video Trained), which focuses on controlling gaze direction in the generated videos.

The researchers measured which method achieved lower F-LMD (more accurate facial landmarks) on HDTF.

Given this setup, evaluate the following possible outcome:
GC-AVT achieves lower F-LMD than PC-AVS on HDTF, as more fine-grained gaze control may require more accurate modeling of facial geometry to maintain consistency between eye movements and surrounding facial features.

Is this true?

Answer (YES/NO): NO